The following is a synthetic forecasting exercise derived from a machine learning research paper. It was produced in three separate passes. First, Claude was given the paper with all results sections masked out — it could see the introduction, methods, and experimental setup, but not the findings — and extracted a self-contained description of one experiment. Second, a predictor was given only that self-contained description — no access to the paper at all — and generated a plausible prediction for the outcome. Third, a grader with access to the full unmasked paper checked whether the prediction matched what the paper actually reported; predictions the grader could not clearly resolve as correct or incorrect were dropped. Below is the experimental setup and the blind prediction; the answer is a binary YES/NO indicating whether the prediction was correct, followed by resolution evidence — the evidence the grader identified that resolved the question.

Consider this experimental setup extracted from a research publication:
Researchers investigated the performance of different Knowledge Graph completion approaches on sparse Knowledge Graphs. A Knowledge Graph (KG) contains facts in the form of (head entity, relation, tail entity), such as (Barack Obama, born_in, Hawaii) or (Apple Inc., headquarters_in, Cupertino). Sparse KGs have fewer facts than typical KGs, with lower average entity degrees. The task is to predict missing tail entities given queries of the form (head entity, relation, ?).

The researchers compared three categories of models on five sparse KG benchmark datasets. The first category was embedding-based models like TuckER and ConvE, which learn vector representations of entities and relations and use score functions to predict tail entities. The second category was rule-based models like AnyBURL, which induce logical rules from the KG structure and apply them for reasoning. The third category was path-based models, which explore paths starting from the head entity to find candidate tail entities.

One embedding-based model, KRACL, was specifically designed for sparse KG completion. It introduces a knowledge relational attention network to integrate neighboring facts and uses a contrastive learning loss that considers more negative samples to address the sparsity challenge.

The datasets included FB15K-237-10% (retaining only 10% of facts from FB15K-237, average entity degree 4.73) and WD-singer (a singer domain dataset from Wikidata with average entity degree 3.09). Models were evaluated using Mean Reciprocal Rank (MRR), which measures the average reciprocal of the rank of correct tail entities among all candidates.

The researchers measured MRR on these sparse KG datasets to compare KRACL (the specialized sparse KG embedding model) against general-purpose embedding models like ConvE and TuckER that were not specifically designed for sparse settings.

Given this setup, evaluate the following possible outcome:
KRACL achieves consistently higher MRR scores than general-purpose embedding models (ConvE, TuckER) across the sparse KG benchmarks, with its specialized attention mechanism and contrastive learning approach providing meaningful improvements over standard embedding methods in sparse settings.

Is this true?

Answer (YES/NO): NO